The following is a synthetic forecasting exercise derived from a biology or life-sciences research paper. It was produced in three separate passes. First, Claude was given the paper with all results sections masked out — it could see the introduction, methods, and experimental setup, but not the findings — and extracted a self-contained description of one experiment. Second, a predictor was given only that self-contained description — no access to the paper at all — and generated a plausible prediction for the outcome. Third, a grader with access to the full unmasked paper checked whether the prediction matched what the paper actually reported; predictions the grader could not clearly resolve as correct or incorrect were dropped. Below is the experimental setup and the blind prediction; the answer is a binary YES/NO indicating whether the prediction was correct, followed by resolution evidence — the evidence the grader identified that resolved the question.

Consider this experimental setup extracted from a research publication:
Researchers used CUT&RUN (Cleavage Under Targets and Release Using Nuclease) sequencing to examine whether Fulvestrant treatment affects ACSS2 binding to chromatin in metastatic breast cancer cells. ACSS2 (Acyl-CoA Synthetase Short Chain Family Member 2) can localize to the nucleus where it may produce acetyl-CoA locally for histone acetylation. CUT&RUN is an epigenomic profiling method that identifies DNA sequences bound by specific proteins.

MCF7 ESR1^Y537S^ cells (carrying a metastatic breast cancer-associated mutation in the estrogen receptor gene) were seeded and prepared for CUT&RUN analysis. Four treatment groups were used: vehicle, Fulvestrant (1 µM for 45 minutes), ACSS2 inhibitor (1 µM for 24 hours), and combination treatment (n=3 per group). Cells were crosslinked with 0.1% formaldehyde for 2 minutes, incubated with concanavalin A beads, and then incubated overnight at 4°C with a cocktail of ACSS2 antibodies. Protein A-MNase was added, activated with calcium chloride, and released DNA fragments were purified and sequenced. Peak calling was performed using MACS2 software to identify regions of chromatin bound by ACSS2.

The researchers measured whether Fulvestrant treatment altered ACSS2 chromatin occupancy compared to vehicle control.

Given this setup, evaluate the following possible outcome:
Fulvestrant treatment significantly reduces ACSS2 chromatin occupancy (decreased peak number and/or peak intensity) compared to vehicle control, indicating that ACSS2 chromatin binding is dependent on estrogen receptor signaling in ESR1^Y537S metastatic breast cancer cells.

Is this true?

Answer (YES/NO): NO